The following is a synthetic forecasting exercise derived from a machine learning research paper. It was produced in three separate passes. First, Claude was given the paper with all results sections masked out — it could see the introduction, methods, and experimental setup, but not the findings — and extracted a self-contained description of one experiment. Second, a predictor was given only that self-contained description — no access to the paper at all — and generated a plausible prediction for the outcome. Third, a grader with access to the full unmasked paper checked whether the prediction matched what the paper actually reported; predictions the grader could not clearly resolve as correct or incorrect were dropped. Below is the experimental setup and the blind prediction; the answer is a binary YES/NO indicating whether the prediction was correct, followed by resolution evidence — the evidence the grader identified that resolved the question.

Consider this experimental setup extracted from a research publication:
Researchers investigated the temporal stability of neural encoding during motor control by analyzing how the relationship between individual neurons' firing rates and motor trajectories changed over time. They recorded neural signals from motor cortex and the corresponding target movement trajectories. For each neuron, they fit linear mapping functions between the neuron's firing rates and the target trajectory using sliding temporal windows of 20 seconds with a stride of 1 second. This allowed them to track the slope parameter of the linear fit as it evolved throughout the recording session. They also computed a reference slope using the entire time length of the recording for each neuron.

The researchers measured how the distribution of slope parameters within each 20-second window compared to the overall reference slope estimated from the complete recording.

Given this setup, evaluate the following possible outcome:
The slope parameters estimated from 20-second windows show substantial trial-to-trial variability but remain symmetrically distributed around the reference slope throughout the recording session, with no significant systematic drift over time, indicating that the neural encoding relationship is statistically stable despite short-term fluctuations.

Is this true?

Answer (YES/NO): NO